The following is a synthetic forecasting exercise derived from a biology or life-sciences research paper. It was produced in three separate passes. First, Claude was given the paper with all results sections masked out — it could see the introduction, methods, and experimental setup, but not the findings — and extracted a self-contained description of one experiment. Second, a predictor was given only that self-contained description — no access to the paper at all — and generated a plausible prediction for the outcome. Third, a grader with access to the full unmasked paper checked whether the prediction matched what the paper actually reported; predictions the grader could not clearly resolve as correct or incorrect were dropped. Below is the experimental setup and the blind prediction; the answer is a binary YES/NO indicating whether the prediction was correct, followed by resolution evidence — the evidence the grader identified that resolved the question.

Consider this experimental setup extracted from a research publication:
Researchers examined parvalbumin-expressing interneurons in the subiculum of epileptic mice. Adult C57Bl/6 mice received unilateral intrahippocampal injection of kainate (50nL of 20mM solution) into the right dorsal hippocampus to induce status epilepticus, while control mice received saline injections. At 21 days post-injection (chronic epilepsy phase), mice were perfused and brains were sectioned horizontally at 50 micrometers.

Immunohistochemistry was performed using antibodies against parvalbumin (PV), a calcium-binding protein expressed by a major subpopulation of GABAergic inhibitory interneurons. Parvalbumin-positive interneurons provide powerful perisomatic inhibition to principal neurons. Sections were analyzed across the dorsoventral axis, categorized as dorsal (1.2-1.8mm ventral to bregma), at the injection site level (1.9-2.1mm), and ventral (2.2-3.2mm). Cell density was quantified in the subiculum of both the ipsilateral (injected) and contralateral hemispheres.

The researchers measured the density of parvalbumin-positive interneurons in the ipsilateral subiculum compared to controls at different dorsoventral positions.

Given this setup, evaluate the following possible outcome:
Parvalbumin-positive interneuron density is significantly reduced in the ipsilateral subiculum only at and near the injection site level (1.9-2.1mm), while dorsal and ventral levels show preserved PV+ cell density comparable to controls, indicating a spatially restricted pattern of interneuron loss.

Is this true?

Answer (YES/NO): NO